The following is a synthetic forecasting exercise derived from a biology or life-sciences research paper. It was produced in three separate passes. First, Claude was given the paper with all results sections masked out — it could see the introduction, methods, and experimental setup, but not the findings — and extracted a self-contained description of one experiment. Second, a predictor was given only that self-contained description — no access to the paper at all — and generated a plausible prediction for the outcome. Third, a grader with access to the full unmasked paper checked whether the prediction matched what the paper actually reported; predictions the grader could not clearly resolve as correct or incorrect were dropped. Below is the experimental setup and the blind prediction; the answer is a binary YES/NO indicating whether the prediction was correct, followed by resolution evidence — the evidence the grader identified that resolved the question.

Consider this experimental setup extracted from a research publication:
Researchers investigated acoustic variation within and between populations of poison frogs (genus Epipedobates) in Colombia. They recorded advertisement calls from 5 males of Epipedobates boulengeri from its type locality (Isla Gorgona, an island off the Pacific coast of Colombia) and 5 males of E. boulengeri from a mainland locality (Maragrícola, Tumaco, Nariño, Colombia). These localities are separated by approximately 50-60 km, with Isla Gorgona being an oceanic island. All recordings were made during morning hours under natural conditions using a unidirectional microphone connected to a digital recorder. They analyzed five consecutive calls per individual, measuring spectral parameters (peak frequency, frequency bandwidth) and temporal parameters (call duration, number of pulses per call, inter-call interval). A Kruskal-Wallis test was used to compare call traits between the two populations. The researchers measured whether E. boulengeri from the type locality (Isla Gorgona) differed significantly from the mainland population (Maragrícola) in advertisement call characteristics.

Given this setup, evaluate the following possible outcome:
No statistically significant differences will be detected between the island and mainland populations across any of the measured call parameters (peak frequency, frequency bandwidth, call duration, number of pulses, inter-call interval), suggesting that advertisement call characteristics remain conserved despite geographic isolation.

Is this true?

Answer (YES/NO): NO